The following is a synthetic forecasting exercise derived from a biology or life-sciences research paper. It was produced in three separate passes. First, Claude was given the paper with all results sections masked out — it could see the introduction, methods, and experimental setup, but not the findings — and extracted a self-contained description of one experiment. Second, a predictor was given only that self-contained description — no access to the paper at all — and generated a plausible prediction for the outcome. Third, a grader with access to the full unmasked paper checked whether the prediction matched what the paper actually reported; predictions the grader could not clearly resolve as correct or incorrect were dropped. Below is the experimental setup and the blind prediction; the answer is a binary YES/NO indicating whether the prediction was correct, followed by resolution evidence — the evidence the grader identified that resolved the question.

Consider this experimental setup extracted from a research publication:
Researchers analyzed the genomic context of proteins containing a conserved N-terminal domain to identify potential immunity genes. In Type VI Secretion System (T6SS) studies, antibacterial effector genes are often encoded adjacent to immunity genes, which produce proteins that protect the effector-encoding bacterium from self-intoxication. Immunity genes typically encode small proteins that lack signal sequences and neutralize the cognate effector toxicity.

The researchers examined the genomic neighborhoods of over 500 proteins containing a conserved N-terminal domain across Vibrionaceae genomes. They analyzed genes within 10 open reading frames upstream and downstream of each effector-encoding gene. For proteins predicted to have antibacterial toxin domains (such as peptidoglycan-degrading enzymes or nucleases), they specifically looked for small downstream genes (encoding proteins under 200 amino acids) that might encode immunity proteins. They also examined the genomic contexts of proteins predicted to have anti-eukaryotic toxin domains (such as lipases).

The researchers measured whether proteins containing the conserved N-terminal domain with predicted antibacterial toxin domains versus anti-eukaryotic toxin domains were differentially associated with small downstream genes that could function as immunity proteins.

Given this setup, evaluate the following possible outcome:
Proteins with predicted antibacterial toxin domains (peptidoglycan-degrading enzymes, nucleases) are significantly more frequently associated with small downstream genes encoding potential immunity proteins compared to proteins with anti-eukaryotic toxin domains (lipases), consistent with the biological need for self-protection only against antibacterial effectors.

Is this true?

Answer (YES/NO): YES